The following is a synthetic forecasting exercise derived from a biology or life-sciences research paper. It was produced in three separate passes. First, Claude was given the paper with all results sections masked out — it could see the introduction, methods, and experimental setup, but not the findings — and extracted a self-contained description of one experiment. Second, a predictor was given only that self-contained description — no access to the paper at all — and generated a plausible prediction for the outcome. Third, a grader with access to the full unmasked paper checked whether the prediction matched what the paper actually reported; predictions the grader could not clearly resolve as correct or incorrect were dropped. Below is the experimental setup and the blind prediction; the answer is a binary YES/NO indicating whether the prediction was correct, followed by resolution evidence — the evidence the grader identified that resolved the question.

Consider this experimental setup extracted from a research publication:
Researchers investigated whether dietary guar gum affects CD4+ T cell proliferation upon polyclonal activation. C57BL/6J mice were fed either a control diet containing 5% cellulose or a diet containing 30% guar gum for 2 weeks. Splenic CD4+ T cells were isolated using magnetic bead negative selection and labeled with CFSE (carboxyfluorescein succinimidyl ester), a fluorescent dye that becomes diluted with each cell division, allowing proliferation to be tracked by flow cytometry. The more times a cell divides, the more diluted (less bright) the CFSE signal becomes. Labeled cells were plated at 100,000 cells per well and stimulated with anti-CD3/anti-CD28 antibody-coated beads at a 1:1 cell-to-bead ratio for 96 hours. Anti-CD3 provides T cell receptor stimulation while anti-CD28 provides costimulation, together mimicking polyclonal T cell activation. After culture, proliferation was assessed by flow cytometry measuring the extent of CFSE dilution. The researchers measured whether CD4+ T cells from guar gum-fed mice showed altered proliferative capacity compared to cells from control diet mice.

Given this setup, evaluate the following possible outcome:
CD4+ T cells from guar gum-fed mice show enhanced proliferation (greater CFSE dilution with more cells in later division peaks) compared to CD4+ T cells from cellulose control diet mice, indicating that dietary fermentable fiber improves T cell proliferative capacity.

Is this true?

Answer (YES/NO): NO